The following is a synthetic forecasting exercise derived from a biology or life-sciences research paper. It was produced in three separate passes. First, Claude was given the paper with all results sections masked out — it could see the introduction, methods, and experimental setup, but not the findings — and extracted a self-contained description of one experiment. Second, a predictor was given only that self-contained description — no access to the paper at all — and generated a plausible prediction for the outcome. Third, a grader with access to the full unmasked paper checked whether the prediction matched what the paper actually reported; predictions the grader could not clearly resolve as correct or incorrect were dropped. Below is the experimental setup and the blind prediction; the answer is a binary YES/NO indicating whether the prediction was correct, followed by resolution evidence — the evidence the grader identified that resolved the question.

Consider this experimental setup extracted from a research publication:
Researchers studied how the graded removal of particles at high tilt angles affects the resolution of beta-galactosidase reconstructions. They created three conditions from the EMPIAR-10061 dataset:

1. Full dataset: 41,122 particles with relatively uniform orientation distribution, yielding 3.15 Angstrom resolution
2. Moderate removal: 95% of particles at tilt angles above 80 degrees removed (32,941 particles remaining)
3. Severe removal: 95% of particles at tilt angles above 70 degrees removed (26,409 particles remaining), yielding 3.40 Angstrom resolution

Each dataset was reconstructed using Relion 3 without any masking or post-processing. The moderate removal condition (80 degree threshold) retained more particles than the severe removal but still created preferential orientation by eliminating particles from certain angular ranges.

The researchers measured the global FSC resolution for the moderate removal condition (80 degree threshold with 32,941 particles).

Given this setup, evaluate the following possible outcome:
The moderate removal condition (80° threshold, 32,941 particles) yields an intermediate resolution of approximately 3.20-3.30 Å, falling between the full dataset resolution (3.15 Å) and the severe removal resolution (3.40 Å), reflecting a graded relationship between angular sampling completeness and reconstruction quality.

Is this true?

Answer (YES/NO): NO